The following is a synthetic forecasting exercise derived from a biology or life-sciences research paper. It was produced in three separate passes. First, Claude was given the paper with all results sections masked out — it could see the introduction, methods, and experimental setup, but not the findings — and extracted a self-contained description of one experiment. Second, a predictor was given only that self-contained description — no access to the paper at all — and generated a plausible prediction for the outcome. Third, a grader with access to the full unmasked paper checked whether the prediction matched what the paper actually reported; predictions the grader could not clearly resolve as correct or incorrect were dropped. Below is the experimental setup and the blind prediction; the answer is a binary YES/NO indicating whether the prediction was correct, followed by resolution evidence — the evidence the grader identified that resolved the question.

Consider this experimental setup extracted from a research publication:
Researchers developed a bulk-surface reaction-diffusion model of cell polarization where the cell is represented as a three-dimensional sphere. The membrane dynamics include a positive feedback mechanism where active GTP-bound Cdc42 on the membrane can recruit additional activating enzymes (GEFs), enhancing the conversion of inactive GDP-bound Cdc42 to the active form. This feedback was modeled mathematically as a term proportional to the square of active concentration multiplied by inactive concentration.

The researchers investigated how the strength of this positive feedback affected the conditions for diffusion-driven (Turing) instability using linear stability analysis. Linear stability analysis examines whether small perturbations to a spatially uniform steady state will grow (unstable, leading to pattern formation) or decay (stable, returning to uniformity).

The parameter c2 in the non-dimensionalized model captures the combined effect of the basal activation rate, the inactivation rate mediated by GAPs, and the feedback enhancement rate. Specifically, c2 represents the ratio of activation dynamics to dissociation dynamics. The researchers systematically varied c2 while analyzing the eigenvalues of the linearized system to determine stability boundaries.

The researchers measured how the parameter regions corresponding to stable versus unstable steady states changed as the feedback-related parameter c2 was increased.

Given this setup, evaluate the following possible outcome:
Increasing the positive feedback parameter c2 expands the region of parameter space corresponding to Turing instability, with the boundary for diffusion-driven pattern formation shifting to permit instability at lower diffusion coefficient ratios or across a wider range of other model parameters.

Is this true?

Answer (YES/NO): NO